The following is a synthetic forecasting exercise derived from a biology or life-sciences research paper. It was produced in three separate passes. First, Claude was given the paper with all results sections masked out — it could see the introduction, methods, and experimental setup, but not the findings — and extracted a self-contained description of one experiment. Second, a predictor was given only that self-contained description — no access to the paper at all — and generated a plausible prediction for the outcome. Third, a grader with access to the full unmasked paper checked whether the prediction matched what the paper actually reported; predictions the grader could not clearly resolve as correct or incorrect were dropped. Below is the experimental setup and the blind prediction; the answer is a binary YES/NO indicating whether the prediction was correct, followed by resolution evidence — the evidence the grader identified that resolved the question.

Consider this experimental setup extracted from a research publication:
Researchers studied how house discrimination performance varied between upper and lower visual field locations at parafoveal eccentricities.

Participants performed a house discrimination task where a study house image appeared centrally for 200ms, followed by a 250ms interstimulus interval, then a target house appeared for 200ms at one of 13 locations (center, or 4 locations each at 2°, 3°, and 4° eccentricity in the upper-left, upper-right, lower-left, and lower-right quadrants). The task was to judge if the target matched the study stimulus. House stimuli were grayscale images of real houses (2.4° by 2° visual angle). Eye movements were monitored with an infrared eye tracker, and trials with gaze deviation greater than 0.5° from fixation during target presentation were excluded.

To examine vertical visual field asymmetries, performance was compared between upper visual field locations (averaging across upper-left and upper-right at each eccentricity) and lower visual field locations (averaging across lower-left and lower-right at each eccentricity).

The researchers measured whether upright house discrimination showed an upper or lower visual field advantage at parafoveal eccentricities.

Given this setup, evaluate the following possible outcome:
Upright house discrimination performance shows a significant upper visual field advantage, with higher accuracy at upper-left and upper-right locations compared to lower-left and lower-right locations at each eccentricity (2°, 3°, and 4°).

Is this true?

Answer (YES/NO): NO